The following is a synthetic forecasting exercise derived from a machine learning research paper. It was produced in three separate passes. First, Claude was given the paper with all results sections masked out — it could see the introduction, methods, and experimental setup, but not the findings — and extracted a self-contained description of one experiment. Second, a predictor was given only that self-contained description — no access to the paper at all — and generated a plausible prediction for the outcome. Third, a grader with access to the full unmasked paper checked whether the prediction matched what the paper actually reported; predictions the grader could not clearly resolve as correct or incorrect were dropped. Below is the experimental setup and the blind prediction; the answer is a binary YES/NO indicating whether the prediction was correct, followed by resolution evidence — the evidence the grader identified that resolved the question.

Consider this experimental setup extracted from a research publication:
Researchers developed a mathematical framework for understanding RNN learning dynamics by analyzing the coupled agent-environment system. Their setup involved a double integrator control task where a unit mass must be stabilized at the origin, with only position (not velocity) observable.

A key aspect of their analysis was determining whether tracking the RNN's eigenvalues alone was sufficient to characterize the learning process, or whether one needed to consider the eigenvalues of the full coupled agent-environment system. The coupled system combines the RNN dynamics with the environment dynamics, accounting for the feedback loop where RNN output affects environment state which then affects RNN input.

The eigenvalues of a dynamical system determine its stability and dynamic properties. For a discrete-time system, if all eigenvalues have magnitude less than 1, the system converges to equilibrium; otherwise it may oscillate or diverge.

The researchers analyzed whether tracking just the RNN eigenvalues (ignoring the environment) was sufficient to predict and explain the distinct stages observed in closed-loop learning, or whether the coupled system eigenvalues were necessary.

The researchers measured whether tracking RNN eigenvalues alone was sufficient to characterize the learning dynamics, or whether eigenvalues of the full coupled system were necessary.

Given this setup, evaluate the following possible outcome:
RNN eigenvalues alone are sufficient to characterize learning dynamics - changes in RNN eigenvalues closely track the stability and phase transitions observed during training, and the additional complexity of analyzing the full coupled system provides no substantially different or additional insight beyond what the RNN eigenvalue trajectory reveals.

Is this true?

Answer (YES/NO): NO